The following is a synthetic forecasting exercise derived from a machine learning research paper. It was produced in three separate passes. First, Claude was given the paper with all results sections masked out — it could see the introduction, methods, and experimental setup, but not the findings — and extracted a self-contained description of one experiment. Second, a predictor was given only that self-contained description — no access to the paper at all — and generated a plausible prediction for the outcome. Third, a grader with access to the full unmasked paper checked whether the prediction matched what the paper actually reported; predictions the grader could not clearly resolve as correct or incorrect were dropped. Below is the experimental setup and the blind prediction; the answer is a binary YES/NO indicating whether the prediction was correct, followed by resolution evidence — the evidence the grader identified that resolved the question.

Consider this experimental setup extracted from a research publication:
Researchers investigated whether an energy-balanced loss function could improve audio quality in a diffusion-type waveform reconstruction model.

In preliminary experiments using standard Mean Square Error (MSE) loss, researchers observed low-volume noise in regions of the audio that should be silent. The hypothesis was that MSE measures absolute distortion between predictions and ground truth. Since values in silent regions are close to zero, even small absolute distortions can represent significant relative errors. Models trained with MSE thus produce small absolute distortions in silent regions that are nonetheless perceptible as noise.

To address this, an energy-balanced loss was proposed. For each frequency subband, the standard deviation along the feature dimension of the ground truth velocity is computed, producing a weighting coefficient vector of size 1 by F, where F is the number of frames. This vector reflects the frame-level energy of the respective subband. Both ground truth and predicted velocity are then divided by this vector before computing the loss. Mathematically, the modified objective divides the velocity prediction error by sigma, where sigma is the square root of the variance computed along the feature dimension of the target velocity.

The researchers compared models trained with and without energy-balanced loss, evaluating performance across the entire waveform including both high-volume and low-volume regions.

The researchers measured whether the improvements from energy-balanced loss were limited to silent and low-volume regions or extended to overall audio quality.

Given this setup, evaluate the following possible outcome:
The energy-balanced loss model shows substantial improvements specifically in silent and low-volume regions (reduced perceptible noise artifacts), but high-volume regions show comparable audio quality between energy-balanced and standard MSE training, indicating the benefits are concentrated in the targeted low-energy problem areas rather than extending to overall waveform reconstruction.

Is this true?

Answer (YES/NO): NO